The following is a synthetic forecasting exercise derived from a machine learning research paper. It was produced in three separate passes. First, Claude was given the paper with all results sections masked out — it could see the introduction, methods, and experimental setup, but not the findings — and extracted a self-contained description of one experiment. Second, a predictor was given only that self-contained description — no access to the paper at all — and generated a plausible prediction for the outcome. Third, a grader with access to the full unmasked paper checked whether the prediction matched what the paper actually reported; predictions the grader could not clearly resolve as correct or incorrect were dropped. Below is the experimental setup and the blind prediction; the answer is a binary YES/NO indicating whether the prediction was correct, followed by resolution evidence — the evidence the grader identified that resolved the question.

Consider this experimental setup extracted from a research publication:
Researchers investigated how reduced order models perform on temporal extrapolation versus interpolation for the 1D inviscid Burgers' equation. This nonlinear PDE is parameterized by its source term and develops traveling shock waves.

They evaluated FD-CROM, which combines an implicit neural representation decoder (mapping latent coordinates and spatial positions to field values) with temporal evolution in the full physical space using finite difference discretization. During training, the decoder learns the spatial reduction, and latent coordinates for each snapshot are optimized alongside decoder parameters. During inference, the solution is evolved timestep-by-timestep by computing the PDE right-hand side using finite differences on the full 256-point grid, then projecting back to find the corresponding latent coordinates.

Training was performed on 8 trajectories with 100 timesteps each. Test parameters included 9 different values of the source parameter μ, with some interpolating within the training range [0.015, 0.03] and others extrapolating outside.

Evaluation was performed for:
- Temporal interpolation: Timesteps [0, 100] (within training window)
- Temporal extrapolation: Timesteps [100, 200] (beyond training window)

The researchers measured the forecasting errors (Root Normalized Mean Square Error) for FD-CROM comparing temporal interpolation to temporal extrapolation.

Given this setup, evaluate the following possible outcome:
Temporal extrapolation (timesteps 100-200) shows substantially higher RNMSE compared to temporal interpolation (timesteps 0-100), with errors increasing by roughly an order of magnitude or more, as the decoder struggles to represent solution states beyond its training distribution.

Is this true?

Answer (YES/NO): YES